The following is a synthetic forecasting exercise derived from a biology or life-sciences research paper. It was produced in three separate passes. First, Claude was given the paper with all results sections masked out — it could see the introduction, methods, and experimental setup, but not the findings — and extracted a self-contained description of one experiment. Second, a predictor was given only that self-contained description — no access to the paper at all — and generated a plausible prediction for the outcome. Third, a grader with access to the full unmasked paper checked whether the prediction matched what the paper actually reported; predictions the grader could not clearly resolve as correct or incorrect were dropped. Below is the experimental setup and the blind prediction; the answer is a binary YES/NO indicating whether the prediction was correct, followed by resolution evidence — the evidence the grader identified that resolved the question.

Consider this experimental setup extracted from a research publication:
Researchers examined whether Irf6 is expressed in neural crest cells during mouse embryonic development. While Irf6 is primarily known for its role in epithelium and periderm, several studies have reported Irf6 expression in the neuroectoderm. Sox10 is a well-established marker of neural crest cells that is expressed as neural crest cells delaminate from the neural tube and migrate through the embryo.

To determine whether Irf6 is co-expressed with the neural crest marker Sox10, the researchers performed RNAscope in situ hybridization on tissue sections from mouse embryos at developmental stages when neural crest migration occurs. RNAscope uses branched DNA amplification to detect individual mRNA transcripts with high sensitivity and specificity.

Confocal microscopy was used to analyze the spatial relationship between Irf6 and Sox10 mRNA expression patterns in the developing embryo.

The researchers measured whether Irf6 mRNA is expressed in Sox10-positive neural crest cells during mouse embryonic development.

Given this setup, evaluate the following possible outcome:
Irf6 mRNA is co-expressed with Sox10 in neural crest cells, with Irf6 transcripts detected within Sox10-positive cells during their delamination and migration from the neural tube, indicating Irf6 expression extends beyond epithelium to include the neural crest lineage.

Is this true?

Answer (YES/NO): YES